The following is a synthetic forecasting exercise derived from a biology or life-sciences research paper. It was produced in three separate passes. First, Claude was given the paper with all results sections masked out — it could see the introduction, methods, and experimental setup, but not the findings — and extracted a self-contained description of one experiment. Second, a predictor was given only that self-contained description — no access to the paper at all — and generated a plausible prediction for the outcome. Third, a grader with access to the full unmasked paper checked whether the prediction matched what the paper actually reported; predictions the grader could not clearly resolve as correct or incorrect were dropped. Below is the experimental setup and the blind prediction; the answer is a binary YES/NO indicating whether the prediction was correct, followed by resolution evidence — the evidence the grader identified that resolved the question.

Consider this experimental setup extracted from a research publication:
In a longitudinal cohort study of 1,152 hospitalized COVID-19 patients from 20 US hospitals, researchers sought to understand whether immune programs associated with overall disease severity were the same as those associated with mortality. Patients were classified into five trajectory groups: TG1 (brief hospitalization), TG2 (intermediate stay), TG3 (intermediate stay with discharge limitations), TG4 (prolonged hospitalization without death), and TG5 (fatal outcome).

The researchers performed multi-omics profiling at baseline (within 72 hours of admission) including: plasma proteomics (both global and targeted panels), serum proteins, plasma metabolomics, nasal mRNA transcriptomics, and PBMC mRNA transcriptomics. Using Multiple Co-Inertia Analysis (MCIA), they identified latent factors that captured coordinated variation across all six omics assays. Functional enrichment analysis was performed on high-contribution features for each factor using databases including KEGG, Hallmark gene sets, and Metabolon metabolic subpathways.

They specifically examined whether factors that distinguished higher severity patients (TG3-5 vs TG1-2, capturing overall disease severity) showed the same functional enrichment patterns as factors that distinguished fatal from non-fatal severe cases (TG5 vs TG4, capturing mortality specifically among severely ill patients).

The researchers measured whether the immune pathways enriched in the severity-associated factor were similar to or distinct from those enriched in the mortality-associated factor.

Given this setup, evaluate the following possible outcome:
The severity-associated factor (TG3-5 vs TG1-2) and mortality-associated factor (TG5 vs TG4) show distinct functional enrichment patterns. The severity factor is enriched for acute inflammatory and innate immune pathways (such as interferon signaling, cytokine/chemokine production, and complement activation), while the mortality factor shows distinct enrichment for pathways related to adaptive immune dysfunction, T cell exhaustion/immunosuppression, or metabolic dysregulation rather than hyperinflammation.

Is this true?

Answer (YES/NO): NO